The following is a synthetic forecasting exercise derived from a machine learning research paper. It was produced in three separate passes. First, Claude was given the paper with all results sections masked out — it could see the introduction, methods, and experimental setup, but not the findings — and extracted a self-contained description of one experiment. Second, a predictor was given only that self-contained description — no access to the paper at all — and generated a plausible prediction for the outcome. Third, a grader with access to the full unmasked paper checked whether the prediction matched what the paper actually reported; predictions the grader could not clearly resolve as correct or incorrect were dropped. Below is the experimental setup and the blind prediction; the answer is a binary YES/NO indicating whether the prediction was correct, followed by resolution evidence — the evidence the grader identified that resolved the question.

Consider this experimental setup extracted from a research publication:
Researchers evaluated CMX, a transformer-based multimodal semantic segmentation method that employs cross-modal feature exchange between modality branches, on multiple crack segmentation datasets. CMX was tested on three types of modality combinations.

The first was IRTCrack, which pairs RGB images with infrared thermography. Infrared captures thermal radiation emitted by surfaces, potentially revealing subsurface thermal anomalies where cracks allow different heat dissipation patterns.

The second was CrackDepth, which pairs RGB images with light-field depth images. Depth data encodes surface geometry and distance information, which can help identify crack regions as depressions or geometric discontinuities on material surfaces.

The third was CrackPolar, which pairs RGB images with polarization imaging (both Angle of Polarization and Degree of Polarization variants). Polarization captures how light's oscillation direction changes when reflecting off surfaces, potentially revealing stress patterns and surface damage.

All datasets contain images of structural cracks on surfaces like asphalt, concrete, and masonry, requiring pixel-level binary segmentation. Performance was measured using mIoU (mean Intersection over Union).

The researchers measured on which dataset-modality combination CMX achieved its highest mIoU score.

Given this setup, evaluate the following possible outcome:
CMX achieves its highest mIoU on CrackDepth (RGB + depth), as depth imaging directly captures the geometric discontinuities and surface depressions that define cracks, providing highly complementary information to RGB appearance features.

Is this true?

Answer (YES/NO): NO